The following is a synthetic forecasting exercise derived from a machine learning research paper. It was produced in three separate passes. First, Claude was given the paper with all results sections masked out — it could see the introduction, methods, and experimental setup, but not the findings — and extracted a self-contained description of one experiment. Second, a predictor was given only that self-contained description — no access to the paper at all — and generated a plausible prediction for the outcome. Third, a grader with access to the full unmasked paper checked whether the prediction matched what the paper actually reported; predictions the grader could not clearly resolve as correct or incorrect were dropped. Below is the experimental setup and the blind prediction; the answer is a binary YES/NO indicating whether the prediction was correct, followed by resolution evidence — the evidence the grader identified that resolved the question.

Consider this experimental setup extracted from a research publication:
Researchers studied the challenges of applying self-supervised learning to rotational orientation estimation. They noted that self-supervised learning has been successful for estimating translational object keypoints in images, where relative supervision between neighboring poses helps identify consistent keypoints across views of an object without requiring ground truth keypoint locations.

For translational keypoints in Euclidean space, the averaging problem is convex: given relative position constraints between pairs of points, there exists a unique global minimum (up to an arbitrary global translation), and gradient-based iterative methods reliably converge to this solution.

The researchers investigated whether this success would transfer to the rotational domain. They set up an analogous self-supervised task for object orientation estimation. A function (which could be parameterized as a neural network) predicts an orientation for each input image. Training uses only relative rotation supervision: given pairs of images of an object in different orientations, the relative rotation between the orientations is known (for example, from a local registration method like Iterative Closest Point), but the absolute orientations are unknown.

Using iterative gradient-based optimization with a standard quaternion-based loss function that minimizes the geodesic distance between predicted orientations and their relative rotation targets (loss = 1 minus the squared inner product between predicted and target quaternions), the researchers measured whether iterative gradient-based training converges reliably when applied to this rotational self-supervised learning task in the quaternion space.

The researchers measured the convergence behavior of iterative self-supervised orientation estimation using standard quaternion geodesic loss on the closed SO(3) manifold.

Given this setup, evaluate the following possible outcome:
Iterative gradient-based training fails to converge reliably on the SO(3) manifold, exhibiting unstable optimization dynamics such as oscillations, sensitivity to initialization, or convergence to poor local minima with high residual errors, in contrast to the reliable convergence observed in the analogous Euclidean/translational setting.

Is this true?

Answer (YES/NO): YES